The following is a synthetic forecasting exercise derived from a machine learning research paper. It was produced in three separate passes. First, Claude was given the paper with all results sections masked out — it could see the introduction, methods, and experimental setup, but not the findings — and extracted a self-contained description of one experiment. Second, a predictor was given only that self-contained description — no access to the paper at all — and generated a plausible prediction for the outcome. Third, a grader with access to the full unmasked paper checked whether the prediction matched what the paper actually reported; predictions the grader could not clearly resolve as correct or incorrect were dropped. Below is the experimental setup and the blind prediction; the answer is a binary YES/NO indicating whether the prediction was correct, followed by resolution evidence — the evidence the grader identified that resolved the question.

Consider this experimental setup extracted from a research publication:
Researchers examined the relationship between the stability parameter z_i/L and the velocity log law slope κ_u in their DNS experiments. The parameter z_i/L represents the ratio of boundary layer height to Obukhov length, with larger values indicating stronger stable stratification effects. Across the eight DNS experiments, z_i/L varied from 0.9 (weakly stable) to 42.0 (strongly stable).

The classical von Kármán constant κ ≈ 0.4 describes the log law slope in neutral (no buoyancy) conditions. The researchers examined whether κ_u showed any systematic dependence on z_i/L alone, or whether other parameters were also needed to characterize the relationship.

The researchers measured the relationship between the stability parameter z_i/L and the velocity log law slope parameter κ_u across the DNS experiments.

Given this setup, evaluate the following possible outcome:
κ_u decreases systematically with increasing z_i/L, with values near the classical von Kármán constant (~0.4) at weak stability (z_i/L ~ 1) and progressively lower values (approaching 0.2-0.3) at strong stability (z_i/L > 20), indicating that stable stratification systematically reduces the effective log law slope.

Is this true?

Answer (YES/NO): NO